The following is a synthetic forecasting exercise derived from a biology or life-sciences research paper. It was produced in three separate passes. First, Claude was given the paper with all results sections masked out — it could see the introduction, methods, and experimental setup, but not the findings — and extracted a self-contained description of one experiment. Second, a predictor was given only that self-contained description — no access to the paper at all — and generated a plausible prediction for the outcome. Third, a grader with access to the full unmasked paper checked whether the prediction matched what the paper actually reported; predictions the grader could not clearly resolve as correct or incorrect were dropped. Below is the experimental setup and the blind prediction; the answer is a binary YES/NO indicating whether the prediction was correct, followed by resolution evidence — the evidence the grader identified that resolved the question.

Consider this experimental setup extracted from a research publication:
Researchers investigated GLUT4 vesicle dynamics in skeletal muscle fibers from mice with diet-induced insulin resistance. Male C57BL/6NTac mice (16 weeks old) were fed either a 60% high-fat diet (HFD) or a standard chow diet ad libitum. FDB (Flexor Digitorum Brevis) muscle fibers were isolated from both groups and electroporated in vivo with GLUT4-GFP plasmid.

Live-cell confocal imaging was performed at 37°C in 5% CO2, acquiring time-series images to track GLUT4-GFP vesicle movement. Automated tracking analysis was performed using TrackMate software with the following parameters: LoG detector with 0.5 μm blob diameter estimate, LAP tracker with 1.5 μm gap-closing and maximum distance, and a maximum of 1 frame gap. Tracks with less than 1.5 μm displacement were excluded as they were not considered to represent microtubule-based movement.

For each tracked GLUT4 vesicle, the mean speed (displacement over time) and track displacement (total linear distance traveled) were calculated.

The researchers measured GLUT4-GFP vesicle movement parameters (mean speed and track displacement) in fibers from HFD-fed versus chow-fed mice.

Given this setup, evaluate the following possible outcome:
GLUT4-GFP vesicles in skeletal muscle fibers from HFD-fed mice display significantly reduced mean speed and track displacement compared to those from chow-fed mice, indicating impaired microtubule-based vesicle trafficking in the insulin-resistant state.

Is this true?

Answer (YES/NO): NO